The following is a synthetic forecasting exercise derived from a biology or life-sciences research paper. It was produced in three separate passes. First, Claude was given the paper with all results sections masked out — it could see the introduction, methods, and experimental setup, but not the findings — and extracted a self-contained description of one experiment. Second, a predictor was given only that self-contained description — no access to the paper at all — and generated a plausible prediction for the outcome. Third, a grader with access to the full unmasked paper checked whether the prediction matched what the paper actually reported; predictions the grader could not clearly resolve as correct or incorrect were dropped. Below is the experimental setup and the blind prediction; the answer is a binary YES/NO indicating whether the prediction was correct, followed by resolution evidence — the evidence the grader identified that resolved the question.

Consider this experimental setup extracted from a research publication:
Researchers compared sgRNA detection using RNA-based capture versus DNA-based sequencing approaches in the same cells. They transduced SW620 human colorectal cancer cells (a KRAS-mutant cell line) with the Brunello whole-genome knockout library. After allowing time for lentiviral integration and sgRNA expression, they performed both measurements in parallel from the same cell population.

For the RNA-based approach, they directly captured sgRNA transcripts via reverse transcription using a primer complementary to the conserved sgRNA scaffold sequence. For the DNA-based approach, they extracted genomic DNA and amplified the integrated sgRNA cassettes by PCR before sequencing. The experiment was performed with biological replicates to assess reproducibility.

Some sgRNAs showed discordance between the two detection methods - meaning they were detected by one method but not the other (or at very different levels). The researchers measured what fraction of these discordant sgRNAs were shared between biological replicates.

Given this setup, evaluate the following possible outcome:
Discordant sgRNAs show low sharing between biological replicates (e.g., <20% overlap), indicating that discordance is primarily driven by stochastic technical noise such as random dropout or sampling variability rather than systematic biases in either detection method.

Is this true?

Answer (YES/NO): NO